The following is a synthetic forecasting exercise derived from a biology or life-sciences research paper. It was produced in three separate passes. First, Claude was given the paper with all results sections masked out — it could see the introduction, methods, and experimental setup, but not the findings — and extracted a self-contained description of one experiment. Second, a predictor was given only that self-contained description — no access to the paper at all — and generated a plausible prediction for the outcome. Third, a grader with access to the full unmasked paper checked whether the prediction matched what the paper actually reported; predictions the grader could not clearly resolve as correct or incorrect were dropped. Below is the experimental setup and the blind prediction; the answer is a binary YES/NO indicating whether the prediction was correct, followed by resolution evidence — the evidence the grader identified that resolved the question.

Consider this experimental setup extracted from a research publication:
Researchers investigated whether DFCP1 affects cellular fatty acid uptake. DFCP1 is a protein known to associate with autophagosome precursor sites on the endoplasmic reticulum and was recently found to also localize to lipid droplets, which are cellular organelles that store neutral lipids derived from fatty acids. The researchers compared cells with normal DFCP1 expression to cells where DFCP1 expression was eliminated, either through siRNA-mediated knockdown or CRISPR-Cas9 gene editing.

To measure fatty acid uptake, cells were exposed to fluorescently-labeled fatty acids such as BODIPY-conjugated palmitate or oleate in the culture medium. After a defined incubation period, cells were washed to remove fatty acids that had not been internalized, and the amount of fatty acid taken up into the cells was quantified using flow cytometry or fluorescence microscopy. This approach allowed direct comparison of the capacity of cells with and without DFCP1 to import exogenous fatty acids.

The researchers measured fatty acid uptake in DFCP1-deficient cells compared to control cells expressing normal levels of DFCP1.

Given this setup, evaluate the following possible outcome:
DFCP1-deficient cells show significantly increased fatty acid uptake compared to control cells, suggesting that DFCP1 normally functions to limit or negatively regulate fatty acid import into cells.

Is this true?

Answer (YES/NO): YES